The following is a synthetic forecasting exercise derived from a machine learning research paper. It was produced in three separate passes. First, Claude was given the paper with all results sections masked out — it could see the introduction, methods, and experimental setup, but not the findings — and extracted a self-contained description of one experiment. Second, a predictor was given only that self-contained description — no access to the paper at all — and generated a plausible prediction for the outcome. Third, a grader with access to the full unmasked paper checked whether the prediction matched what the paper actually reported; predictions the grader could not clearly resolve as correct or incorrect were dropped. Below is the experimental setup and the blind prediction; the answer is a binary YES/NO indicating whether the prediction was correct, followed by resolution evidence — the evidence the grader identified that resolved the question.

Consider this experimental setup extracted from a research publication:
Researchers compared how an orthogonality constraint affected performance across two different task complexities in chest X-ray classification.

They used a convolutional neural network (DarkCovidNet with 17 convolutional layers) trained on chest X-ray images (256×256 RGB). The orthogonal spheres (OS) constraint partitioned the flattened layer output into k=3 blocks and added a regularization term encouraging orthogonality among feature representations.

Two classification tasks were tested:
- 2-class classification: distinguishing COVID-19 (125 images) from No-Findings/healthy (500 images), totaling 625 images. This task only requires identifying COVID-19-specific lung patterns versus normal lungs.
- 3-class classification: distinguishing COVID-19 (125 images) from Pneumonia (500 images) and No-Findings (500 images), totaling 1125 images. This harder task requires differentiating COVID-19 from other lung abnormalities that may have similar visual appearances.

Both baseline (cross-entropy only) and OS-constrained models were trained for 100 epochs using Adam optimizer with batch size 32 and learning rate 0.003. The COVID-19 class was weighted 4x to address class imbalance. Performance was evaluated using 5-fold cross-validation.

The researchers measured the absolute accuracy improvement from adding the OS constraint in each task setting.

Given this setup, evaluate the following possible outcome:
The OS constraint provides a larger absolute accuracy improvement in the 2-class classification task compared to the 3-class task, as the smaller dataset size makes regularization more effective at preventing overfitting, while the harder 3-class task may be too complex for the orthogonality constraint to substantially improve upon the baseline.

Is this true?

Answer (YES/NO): NO